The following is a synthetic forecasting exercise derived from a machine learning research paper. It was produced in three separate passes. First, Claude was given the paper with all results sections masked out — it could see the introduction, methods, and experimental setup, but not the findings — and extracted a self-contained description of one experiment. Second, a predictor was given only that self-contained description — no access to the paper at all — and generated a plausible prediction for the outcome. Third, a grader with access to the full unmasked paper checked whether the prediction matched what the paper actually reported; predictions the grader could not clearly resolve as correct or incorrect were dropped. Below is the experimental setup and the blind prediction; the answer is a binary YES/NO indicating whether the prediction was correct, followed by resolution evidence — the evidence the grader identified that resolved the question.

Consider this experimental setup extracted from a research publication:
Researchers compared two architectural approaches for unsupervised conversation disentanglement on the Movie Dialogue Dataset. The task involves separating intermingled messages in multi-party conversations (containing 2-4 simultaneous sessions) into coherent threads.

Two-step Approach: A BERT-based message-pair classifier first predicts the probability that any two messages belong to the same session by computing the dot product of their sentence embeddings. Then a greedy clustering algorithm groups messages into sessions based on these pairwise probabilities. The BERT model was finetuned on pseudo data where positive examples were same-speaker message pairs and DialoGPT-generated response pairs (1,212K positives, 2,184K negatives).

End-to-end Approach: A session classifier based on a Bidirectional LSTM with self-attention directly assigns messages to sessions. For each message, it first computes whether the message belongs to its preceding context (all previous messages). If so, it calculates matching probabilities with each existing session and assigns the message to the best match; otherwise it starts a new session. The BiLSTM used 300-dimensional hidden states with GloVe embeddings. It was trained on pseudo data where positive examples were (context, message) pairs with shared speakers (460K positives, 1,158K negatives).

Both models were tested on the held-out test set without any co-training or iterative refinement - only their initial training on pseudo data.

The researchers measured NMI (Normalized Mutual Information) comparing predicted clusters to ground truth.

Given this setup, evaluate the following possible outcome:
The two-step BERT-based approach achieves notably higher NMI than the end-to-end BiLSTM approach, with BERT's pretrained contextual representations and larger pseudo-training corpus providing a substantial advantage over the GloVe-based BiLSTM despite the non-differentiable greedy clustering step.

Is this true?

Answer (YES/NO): NO